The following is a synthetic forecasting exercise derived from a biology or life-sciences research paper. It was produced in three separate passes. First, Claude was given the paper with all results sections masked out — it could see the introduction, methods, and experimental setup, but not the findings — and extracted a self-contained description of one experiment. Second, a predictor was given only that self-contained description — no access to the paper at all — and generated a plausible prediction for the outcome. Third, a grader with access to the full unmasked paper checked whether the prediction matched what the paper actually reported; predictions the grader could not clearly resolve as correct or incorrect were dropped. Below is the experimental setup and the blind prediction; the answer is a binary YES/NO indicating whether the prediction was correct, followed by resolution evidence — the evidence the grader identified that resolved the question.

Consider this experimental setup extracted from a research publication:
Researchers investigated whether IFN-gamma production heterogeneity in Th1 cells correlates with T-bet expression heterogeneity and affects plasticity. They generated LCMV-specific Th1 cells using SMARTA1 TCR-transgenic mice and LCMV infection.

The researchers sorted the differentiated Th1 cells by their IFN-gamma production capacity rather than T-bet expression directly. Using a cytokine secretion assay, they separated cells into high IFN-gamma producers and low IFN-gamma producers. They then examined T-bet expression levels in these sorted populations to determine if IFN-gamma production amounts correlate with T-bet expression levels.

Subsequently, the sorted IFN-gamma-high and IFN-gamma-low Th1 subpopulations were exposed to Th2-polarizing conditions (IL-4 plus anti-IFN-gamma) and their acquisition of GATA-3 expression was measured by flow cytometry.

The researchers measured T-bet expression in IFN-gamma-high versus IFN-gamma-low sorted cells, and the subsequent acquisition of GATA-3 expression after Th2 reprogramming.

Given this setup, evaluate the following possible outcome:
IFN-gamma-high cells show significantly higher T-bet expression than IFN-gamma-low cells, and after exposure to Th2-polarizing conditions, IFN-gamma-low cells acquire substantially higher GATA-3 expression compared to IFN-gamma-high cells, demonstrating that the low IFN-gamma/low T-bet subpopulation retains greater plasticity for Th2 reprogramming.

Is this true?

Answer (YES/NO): YES